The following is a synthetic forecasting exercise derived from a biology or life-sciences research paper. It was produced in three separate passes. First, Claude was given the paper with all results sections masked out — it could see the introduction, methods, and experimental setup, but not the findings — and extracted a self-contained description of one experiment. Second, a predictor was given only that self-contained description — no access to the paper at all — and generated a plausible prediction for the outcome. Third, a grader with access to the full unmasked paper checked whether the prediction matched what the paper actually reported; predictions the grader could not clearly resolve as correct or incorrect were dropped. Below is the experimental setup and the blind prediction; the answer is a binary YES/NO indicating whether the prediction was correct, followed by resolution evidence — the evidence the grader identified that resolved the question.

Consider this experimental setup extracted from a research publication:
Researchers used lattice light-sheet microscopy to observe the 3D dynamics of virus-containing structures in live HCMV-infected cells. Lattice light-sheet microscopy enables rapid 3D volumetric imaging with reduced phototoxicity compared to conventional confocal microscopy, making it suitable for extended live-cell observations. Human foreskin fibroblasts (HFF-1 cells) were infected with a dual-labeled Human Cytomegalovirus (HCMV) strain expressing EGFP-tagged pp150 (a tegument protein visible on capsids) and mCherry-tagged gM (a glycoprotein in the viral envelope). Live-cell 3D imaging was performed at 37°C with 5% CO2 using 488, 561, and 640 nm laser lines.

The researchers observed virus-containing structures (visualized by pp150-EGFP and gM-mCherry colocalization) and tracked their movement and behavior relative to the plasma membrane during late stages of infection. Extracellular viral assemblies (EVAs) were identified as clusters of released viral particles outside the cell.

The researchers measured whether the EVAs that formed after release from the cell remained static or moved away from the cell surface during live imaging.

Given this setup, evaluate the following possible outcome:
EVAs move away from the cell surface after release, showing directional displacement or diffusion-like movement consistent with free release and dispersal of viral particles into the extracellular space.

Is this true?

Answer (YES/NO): NO